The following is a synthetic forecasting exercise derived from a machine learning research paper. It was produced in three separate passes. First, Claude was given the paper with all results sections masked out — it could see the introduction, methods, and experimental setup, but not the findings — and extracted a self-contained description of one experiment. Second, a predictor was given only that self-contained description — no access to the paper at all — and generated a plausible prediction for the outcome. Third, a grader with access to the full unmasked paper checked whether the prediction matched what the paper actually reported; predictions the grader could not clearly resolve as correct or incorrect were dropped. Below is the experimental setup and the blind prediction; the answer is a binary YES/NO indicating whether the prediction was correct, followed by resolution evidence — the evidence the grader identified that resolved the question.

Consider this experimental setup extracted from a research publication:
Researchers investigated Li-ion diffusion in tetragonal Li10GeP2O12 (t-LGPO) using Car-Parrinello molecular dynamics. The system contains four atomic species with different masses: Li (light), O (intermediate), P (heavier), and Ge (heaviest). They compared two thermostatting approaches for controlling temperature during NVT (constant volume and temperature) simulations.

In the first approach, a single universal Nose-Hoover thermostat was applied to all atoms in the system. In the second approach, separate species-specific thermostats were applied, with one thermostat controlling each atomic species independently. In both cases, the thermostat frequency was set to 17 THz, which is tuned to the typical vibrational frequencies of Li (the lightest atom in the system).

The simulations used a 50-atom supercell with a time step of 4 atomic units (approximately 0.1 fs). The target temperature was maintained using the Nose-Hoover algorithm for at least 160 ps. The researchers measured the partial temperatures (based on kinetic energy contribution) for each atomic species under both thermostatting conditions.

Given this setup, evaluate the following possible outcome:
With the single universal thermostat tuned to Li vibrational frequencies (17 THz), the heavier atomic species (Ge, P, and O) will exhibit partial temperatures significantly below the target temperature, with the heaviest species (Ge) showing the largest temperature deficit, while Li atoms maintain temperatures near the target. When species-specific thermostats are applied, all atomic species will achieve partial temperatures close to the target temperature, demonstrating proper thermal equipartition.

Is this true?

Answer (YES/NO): NO